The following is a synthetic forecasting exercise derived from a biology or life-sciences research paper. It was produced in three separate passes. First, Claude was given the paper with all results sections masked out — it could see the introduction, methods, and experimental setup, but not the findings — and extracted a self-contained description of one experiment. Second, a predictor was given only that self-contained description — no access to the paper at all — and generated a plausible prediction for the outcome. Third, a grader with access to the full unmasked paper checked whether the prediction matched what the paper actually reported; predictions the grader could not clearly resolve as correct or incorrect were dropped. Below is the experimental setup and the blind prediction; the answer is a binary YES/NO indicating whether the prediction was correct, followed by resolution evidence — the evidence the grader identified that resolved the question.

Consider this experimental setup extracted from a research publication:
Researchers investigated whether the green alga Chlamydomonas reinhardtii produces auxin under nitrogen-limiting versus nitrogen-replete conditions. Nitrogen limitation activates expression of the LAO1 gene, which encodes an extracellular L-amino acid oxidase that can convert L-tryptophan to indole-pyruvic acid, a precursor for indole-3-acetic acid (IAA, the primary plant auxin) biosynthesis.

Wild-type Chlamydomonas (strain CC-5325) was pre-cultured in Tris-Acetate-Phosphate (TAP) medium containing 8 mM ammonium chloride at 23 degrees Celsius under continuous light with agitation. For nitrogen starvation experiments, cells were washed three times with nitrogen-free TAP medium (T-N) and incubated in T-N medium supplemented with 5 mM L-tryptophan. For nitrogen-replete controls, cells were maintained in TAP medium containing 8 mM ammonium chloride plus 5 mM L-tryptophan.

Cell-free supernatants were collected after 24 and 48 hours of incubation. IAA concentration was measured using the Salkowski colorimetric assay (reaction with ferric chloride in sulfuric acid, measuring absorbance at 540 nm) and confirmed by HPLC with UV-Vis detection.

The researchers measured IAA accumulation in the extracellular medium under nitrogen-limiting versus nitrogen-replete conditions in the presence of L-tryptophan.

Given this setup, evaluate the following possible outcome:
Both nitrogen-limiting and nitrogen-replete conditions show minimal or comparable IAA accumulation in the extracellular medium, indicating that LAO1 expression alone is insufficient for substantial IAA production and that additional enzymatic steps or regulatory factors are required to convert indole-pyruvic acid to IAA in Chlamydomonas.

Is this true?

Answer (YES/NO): NO